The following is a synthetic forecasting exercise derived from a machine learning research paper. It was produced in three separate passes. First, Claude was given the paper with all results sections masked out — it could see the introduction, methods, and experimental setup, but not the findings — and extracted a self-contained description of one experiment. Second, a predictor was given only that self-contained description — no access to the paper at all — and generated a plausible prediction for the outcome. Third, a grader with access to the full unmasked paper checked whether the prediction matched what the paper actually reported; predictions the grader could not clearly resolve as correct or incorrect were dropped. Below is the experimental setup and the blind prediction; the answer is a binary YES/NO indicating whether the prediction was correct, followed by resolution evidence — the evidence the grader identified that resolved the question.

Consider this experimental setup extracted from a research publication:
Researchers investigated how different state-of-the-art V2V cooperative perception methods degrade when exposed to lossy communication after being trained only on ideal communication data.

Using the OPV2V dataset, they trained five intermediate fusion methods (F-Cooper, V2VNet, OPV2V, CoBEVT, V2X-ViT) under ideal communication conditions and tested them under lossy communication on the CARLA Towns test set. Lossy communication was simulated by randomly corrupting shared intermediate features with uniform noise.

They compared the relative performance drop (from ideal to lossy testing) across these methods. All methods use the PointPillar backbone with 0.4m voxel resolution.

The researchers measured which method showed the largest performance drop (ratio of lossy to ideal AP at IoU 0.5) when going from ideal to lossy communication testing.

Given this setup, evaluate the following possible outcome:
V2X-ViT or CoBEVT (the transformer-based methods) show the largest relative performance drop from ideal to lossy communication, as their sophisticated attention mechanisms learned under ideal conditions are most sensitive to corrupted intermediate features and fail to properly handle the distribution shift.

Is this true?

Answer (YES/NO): NO